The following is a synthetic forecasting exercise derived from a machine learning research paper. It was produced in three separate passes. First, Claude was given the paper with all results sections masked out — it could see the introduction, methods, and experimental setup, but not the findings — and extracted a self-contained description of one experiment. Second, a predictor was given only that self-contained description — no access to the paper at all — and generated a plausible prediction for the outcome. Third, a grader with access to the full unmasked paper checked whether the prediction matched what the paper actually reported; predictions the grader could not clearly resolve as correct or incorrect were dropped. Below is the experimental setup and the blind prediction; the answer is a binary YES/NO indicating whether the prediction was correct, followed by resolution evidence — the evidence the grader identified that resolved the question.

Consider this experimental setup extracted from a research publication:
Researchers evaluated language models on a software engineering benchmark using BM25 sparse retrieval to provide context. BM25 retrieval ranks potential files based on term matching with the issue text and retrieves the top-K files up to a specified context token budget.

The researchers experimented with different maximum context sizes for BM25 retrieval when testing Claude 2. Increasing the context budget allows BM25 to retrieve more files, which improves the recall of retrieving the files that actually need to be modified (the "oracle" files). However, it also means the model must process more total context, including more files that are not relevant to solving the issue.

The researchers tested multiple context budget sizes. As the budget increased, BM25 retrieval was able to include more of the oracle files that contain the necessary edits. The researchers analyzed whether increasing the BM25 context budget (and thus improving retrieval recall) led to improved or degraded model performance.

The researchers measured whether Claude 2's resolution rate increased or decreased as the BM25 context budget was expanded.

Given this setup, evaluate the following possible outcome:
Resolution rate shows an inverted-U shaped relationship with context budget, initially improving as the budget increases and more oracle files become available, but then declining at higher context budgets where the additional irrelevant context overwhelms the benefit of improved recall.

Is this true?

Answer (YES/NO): NO